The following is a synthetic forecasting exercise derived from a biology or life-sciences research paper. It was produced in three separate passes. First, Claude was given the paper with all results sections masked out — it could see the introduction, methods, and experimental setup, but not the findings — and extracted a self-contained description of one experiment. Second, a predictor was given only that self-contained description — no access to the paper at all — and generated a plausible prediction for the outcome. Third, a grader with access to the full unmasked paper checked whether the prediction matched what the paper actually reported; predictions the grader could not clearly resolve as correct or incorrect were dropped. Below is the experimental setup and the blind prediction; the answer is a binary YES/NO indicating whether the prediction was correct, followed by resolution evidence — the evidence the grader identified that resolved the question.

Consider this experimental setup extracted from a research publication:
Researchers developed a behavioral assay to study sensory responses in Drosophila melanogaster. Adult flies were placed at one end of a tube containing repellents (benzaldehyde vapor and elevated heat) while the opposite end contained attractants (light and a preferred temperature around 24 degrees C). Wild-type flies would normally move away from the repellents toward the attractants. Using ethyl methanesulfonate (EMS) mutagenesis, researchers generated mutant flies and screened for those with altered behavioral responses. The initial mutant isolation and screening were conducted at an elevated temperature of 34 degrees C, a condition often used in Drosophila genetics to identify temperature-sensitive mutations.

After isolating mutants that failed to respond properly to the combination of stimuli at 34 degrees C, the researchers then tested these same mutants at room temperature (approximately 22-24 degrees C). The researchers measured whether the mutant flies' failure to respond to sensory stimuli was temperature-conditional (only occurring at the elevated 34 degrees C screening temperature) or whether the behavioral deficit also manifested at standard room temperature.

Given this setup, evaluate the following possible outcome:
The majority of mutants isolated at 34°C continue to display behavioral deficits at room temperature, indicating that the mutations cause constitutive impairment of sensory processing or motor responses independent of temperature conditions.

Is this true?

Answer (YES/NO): YES